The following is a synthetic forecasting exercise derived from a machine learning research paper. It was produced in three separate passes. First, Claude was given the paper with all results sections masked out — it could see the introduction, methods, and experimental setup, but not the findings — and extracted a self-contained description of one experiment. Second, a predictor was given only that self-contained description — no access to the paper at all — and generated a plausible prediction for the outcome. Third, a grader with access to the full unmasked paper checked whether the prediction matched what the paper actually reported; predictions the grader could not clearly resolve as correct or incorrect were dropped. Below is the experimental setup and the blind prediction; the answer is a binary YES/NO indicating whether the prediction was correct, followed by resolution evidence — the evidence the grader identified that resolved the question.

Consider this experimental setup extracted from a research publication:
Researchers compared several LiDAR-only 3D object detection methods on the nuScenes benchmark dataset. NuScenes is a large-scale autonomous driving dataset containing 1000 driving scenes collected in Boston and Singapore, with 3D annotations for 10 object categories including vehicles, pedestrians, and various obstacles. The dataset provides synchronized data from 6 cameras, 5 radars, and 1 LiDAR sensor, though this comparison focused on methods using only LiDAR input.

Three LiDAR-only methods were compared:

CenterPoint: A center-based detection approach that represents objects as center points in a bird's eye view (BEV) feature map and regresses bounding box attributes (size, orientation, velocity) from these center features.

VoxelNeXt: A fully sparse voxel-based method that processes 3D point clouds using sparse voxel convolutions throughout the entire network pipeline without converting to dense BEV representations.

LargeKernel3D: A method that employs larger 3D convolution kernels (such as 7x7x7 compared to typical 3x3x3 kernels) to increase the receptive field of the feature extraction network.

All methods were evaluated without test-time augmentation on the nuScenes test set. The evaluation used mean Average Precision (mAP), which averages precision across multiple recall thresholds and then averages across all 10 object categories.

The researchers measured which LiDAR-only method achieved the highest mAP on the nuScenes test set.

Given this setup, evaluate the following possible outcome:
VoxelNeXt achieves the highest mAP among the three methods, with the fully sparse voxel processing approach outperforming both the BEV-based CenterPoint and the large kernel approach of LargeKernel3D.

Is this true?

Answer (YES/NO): NO